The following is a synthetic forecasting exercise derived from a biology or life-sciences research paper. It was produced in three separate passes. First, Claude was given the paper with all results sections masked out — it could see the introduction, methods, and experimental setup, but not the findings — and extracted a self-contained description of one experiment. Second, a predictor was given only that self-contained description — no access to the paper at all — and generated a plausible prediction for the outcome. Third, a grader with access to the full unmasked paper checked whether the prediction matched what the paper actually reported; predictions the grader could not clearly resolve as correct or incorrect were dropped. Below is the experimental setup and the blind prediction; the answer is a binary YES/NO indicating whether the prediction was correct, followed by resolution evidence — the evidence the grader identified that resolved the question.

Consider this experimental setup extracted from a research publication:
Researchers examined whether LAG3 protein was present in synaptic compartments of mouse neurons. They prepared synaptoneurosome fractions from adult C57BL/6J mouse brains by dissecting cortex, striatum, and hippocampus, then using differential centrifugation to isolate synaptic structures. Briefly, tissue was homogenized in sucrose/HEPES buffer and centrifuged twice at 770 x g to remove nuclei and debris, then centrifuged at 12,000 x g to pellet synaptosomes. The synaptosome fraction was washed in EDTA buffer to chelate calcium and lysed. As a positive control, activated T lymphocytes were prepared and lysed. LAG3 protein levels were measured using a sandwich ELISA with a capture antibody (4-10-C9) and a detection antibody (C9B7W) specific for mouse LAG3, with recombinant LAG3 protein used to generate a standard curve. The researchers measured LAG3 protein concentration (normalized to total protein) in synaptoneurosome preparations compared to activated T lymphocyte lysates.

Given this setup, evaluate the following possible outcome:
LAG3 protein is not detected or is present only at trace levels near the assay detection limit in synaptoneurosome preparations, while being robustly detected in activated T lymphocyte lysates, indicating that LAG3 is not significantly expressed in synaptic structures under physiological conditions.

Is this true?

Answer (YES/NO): YES